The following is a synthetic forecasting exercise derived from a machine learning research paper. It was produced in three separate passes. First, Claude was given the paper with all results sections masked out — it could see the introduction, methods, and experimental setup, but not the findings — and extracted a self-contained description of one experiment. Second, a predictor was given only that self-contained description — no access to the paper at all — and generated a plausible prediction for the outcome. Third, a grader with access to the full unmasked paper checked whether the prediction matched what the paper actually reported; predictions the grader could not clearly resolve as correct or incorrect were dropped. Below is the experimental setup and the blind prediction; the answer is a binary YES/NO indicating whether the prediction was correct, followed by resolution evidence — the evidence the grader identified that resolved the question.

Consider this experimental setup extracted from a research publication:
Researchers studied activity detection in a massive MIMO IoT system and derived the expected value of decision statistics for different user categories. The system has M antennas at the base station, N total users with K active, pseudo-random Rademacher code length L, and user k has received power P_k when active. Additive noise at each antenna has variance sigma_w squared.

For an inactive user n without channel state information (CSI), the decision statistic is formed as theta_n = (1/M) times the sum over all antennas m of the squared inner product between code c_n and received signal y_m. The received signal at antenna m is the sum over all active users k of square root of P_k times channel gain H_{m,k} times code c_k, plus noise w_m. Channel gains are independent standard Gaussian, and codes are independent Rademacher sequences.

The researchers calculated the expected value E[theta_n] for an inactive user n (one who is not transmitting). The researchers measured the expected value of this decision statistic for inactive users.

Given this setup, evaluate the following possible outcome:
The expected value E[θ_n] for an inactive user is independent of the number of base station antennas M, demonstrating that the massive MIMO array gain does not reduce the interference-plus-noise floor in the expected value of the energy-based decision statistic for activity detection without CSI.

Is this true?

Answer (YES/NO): YES